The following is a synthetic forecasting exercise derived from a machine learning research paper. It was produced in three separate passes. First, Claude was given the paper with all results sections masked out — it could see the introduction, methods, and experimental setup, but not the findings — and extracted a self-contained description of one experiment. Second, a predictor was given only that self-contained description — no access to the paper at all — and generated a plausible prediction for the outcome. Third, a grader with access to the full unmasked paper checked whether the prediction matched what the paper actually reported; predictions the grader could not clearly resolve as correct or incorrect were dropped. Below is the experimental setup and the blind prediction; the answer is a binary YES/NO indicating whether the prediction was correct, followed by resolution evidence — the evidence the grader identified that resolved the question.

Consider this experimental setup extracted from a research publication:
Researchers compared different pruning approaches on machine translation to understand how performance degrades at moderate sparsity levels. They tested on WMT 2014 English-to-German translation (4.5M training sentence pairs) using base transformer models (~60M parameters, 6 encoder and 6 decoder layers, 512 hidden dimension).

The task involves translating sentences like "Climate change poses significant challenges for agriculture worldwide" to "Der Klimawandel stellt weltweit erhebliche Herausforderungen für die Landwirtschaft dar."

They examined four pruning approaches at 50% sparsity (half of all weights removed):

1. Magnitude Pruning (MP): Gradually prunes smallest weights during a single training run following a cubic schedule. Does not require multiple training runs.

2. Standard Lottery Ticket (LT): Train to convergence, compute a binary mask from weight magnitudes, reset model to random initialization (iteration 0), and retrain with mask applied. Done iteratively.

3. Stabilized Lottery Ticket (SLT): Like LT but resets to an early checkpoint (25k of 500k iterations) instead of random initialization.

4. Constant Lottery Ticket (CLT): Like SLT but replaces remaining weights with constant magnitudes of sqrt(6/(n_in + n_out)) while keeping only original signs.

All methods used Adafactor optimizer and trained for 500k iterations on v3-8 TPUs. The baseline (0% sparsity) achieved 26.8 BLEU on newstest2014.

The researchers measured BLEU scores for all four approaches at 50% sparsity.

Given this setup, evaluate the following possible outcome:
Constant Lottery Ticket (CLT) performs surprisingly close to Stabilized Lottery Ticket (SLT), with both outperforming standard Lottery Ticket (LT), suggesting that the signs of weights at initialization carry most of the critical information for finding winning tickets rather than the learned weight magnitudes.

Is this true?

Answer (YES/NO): YES